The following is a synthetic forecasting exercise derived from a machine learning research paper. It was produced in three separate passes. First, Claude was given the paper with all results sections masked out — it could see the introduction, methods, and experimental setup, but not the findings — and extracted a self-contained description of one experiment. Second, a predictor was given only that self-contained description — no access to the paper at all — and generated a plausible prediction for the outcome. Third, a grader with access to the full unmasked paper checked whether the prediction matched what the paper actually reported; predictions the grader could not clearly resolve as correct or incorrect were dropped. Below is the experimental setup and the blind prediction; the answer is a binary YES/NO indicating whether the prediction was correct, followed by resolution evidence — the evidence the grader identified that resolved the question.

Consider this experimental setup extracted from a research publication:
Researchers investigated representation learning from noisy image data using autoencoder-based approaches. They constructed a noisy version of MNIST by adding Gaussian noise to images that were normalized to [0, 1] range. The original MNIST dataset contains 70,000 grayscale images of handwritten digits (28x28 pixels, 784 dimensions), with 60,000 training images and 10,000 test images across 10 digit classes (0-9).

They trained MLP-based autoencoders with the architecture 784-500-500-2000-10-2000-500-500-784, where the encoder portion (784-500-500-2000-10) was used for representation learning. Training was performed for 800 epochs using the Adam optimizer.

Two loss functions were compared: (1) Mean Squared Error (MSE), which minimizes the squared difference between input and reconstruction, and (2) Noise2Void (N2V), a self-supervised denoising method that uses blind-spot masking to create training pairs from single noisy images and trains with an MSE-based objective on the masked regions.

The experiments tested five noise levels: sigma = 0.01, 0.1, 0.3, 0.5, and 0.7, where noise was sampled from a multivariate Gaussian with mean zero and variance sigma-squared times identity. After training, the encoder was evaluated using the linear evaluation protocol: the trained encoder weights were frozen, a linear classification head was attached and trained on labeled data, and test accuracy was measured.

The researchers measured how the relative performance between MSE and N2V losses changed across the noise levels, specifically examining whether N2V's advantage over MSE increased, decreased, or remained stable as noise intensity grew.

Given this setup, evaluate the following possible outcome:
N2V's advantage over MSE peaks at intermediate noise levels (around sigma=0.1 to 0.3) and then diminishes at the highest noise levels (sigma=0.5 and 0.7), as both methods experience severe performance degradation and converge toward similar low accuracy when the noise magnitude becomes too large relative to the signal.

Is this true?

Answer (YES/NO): NO